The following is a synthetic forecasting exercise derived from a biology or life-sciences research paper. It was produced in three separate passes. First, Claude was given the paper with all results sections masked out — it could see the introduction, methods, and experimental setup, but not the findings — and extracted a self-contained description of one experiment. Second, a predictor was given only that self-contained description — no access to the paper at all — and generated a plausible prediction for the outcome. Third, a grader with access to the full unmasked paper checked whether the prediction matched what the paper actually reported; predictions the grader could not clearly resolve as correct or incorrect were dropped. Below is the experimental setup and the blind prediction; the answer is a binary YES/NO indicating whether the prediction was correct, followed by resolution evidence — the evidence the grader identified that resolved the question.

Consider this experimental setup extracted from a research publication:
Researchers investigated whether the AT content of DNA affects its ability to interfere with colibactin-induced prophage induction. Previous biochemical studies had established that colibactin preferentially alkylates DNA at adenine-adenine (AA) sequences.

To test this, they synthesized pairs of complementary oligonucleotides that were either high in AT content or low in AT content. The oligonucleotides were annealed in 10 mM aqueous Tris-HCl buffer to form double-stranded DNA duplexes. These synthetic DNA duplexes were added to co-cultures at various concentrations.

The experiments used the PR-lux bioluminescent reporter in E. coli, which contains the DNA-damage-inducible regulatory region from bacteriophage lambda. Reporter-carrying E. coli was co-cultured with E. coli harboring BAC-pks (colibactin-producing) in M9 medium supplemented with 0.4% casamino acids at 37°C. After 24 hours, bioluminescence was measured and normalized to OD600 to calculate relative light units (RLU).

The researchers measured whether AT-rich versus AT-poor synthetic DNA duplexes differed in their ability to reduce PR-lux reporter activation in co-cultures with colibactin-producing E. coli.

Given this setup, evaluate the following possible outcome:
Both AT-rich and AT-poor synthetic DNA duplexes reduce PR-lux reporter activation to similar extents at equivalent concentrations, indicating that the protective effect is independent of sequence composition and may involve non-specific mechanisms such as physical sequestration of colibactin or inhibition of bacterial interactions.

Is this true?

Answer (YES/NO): NO